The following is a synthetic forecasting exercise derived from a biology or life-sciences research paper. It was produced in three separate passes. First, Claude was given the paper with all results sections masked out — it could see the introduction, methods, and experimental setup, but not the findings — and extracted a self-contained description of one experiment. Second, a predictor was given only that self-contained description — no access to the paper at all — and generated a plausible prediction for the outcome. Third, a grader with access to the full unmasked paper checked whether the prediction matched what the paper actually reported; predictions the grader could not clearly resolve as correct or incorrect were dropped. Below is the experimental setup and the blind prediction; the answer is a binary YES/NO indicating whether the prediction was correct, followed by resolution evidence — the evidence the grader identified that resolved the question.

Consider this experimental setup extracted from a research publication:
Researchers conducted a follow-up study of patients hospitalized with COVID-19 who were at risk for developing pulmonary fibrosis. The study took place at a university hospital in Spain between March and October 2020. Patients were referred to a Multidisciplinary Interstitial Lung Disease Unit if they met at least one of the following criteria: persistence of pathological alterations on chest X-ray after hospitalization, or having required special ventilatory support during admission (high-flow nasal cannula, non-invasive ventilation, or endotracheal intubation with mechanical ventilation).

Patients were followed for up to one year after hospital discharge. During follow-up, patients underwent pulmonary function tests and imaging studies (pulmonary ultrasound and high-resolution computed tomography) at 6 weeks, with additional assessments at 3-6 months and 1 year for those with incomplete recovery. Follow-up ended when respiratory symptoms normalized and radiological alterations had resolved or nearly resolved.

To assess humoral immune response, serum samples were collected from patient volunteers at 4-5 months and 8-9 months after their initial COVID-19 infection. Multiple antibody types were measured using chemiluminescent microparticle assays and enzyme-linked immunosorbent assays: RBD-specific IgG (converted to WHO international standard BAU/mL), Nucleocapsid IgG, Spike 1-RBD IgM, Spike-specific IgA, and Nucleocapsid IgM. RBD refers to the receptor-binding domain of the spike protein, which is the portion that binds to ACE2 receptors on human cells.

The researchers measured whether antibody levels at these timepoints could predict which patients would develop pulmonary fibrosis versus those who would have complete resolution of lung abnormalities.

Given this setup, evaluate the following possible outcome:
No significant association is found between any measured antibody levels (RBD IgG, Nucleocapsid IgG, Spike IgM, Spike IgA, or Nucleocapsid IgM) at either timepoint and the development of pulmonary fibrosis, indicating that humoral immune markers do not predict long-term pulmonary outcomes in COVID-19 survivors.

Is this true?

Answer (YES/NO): YES